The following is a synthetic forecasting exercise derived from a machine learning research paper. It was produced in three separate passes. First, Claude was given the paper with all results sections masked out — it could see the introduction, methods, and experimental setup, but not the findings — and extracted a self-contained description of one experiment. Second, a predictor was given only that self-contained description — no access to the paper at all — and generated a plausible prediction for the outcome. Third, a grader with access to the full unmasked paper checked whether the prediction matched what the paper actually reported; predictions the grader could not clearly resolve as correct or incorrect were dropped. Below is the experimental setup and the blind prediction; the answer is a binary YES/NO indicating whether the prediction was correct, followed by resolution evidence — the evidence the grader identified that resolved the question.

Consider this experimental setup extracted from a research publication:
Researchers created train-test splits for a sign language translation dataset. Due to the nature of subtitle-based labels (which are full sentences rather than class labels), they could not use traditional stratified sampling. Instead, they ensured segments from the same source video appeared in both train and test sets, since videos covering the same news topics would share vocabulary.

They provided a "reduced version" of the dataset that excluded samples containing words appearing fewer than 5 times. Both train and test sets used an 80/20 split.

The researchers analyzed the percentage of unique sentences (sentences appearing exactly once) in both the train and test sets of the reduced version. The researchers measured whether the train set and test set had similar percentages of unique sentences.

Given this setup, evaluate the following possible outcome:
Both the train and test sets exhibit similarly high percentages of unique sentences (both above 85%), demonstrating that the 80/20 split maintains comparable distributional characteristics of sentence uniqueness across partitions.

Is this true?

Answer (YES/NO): YES